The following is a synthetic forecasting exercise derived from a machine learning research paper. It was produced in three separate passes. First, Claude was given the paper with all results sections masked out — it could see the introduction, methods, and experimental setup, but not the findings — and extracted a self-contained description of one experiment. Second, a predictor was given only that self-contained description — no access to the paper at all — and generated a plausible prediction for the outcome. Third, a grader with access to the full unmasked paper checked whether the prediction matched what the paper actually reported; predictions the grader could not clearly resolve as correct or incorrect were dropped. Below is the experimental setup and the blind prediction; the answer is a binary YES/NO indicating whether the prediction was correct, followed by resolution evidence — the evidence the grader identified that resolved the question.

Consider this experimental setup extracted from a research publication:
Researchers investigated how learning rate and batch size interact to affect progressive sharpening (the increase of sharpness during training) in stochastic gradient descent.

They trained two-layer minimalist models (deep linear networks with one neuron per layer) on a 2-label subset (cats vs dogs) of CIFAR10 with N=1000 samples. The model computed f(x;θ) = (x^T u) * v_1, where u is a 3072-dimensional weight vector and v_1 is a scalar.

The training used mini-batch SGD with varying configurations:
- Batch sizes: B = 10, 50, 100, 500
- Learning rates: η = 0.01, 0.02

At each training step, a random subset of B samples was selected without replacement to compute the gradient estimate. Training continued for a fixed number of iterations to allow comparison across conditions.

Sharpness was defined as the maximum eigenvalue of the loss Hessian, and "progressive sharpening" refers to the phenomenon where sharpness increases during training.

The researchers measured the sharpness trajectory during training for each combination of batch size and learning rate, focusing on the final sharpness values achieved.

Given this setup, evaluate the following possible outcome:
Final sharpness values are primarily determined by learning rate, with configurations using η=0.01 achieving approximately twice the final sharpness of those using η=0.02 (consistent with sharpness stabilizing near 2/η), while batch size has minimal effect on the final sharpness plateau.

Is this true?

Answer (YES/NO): NO